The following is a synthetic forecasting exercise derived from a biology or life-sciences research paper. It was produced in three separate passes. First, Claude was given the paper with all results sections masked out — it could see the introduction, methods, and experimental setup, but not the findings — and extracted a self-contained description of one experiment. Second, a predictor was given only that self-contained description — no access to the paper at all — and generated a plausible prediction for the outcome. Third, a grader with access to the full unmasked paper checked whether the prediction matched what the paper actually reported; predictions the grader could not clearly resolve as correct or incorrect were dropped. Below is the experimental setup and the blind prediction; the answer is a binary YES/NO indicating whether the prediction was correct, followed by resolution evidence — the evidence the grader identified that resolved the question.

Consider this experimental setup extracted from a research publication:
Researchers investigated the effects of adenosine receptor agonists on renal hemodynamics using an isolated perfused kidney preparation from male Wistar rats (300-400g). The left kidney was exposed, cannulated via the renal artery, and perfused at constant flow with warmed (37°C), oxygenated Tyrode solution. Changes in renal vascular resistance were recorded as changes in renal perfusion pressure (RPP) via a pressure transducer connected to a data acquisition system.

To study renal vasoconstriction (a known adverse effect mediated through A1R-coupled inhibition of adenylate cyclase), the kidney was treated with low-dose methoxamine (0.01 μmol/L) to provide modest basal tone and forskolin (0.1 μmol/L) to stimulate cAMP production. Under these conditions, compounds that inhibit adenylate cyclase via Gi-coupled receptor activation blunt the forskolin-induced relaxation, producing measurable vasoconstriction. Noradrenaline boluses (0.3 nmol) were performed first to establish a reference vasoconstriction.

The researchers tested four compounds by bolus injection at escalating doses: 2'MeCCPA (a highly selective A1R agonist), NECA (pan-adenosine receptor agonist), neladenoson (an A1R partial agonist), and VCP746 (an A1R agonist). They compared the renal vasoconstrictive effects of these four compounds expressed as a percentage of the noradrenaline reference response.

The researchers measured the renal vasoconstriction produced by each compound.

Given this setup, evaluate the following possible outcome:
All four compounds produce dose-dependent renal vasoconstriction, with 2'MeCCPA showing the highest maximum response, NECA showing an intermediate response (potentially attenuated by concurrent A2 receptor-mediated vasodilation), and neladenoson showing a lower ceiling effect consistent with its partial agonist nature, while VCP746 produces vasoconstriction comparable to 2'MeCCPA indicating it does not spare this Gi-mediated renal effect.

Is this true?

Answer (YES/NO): NO